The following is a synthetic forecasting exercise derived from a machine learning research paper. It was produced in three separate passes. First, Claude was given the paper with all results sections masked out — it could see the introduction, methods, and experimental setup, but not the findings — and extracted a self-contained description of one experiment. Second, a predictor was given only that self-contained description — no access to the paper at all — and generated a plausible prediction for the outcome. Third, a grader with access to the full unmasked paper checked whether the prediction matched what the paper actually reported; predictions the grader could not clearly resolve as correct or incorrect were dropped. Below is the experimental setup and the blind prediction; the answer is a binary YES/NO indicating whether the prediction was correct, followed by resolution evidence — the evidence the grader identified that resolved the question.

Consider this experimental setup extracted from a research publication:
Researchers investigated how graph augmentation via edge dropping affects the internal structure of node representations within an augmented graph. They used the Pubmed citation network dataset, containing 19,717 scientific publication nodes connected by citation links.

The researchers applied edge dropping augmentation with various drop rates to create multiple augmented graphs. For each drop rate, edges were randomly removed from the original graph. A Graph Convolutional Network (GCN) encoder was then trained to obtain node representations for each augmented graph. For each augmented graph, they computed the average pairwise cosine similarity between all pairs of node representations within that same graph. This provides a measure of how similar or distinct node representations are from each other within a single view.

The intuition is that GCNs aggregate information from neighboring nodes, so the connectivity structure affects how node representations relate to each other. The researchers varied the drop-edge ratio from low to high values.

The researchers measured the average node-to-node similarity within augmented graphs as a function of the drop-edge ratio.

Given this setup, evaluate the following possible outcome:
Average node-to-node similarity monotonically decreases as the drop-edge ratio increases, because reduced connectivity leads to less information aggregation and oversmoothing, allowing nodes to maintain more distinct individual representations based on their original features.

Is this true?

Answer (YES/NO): YES